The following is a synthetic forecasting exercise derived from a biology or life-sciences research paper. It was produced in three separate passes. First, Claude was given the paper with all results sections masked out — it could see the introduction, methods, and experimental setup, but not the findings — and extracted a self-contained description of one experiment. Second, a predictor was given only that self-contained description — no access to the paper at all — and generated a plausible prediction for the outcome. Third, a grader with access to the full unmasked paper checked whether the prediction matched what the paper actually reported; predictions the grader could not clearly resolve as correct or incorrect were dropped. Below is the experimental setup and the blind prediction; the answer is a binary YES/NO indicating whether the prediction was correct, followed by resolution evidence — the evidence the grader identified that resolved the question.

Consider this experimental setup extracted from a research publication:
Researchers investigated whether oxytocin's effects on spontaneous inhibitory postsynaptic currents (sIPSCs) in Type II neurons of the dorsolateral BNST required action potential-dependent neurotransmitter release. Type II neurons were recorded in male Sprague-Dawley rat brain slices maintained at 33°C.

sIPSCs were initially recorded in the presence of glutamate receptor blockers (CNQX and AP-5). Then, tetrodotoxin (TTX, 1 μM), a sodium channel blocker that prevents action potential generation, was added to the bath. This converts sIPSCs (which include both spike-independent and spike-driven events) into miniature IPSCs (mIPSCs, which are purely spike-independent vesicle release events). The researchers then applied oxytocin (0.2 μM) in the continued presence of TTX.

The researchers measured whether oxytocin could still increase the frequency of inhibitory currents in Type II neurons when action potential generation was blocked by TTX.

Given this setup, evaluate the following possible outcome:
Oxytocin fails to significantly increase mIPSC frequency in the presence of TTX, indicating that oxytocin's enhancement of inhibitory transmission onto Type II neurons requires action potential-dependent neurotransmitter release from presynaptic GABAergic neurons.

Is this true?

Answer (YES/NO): YES